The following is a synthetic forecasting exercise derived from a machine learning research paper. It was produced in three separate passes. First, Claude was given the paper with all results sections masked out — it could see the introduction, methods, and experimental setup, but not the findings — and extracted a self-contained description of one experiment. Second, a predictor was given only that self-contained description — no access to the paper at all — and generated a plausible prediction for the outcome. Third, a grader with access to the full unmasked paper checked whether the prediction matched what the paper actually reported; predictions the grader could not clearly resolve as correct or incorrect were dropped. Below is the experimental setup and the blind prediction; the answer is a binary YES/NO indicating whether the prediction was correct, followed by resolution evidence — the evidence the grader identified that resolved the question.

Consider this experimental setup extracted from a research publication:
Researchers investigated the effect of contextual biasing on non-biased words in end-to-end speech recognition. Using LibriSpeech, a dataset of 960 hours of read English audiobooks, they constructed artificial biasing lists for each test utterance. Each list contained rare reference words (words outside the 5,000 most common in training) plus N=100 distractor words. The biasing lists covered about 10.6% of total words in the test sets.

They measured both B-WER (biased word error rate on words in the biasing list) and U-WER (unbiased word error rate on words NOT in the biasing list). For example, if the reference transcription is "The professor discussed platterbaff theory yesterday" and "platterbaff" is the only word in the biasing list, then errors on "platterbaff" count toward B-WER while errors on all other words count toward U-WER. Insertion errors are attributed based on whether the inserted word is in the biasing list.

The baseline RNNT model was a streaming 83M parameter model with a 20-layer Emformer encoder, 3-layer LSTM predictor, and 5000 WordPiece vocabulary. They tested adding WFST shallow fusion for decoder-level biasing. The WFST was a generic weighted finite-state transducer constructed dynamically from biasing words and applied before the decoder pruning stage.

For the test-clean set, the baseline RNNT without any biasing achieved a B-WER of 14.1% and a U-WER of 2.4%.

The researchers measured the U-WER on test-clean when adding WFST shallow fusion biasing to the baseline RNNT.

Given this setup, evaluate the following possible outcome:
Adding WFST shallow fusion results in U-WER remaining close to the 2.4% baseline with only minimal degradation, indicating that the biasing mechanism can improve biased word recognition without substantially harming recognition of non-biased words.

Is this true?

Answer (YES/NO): YES